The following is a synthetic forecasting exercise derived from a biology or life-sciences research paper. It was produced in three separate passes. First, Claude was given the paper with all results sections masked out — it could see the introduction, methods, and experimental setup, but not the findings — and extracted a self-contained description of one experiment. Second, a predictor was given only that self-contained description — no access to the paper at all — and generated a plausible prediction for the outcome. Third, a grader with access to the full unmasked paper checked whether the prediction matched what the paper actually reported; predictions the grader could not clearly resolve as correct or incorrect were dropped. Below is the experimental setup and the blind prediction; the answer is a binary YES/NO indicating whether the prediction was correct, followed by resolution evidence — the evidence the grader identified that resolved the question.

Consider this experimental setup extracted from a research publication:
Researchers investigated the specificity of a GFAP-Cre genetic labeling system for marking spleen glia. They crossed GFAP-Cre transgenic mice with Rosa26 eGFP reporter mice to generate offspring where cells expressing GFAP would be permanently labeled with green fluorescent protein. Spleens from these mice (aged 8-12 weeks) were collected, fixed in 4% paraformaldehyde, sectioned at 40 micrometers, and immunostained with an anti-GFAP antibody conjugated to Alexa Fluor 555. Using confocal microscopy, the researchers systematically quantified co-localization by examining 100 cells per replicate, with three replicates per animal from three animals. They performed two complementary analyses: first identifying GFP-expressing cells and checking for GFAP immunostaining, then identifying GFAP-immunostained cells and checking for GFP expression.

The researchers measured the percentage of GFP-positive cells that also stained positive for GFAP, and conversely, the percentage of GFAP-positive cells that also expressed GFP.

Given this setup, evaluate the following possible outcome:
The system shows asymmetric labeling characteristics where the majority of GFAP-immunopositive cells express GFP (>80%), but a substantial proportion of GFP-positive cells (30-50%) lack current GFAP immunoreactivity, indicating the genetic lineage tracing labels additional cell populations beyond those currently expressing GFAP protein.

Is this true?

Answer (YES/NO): NO